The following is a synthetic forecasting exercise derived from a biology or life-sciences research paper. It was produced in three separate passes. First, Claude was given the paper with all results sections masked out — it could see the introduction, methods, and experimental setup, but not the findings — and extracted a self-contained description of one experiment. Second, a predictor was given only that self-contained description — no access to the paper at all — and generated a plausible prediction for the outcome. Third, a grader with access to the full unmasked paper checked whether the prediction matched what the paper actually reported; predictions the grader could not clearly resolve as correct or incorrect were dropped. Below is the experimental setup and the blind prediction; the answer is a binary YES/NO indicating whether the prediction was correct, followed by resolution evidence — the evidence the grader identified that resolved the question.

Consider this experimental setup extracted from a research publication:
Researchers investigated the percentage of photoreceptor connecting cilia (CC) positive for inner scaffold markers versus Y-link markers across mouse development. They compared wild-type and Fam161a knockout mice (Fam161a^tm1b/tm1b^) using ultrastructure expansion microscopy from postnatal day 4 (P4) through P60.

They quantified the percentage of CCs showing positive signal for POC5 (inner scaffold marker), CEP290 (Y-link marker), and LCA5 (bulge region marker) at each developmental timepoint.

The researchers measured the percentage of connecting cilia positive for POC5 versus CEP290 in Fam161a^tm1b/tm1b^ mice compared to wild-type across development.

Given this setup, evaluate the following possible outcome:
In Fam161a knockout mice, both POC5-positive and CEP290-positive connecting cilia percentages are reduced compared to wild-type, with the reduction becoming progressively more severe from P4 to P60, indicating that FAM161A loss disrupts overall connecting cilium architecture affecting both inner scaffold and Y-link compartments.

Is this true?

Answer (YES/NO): NO